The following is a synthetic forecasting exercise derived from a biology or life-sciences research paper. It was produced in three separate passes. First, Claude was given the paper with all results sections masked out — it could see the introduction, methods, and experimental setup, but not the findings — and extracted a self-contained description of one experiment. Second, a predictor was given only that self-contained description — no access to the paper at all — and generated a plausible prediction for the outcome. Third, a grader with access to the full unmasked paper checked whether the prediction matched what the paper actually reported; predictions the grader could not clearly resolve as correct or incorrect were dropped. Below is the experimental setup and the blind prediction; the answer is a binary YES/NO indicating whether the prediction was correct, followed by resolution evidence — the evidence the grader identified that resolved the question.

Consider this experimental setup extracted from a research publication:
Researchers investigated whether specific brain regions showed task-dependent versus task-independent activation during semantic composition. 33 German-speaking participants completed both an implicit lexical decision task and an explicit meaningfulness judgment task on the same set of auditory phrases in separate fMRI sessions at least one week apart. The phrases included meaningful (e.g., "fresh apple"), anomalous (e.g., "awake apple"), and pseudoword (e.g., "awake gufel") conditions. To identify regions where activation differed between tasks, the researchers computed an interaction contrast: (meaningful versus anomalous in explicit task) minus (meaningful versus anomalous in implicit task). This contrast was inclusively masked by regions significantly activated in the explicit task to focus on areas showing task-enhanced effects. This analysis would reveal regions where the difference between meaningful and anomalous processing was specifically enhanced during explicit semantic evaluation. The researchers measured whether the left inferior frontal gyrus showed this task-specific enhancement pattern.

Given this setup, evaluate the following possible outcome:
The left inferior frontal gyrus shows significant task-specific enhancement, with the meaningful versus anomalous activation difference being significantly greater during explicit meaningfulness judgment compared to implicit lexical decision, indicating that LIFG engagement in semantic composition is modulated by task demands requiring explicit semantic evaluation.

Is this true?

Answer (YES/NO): NO